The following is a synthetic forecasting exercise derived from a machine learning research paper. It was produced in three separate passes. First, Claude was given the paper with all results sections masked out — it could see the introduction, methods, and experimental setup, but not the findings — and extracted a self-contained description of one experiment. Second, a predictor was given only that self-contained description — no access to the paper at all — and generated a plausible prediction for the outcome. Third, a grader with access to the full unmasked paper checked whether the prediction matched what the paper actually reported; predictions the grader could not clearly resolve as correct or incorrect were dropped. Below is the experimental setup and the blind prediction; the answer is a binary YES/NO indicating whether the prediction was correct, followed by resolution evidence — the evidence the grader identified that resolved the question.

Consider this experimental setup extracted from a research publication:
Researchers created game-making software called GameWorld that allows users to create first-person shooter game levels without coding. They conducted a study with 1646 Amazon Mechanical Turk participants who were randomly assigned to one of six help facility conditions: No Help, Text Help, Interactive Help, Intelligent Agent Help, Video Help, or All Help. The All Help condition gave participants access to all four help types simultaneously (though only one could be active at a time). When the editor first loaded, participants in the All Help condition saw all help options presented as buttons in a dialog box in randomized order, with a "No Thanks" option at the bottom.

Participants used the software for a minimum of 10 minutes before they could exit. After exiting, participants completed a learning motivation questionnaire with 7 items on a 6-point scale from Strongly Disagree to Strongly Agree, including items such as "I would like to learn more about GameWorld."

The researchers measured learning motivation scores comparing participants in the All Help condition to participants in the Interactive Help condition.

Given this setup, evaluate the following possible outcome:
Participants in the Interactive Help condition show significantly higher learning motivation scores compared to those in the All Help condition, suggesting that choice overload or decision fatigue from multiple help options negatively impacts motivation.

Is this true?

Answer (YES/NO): YES